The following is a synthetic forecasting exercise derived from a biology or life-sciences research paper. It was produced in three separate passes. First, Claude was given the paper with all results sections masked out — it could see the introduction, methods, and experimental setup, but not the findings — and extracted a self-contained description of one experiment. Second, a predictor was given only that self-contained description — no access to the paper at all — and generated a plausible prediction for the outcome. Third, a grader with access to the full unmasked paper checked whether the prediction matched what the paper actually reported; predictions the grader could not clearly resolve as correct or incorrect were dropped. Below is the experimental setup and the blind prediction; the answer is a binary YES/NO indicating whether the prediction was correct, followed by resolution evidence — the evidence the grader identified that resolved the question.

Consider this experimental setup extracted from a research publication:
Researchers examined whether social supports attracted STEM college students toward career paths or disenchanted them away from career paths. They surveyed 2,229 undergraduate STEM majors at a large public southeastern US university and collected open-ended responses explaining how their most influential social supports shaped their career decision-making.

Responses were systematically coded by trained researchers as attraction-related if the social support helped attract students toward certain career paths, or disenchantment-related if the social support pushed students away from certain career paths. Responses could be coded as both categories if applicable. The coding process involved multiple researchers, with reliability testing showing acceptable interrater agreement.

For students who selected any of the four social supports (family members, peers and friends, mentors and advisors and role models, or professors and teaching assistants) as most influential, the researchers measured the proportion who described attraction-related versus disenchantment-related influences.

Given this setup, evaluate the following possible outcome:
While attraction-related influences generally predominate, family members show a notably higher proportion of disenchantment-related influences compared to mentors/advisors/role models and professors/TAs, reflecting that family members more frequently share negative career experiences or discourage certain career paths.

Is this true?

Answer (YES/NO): NO